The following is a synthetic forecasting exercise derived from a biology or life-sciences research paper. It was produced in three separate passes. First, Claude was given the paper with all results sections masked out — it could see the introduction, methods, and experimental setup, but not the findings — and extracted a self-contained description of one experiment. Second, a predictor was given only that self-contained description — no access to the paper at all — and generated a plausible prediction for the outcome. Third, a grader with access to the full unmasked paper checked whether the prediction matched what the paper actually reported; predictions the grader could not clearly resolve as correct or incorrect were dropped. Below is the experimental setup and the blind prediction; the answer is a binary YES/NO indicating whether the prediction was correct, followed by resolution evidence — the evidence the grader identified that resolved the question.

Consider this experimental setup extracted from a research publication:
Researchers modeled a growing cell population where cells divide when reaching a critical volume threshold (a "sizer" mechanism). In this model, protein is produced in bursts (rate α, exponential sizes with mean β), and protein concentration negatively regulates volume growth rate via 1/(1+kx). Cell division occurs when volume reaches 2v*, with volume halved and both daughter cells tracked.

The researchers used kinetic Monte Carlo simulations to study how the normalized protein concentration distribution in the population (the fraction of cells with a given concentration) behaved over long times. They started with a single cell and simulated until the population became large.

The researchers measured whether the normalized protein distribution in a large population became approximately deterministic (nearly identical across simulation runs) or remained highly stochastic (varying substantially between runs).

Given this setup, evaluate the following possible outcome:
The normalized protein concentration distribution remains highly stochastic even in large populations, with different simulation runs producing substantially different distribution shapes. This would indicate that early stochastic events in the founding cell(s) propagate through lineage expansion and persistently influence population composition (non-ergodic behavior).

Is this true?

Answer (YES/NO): NO